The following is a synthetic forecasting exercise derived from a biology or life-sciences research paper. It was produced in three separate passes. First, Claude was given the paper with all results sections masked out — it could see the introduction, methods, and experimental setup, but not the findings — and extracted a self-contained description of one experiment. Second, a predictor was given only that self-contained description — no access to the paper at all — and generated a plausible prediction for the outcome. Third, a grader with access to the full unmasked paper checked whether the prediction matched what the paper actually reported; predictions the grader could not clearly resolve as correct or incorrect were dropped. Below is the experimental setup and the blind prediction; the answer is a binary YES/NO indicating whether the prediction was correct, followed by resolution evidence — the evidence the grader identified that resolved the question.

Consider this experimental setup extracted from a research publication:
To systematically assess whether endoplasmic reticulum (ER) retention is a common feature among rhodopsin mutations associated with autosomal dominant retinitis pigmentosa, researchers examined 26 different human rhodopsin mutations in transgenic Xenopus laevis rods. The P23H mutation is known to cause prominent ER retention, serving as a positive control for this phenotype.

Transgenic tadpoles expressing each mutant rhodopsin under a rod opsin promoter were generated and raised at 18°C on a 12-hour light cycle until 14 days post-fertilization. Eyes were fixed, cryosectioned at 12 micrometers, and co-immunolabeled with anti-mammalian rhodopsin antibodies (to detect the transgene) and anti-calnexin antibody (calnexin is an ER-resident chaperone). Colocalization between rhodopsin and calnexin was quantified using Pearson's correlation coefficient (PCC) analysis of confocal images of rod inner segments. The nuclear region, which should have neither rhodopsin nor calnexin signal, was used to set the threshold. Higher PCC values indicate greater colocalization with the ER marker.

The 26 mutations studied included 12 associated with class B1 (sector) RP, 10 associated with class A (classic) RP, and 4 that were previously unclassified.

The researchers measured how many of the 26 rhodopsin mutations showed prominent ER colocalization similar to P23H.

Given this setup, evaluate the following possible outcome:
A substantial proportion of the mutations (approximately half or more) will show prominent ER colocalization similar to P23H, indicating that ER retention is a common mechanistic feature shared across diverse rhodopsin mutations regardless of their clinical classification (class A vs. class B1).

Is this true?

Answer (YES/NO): NO